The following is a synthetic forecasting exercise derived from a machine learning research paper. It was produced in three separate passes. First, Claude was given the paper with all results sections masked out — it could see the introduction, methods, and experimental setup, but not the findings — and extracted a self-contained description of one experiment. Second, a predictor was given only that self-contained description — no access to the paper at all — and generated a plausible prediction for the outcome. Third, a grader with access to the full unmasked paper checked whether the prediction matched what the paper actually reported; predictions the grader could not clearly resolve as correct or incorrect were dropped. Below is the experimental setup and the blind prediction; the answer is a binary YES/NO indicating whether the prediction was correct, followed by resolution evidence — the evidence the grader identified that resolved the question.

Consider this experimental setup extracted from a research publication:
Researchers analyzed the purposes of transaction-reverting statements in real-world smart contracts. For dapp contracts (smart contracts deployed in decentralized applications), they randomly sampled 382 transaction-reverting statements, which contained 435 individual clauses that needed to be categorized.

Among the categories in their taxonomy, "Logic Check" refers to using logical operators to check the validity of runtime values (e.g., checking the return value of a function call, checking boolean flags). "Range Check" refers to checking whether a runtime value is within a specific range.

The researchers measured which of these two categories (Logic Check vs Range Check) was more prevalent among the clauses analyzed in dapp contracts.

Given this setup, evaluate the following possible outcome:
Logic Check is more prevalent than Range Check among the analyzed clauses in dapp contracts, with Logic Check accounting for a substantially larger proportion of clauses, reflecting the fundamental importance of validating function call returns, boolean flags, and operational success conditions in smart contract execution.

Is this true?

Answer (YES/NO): YES